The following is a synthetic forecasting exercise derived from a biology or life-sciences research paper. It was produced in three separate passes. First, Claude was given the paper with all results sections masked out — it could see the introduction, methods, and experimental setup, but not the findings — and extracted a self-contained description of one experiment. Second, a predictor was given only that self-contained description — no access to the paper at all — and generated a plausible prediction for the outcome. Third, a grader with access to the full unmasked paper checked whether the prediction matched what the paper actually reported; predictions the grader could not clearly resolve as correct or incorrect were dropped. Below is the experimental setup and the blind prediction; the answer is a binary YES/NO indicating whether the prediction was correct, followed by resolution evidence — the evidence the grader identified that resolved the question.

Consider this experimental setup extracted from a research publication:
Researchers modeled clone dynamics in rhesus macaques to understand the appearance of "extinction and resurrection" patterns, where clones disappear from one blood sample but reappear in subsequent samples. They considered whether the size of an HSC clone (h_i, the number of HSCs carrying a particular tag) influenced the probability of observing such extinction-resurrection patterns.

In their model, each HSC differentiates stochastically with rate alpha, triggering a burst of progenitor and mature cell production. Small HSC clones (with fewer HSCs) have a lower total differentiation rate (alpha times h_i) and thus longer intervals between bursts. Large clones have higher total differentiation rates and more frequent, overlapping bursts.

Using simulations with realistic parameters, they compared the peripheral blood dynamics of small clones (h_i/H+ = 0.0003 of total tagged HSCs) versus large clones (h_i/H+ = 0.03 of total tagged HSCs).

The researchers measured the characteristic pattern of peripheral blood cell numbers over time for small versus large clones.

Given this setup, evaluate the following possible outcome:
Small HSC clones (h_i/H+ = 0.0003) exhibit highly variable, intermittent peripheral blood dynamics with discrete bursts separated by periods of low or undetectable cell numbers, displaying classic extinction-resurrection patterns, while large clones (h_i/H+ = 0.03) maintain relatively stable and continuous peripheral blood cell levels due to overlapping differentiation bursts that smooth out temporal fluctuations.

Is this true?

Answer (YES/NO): YES